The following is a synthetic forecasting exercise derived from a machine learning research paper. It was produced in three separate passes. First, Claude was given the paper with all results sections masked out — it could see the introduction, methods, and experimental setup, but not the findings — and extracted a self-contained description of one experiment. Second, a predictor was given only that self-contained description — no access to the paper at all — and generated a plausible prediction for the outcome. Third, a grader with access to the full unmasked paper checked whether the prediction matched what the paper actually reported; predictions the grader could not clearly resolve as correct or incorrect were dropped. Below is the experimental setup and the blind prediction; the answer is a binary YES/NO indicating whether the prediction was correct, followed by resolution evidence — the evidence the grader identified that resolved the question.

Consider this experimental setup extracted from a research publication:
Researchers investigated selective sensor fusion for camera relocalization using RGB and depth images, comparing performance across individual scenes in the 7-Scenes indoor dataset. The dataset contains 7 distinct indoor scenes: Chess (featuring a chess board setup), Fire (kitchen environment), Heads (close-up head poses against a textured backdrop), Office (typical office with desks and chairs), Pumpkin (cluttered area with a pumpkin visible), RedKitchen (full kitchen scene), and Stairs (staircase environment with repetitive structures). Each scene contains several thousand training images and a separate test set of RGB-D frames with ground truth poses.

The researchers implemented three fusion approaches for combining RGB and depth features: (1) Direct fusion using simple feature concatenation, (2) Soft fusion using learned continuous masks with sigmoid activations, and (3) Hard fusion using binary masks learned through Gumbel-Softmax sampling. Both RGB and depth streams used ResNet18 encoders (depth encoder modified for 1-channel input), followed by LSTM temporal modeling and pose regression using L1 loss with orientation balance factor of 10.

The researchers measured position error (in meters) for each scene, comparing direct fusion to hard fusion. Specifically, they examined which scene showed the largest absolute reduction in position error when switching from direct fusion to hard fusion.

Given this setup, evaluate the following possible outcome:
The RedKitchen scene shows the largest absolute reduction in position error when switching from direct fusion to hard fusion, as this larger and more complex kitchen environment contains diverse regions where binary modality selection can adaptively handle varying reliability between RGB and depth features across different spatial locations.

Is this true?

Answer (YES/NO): NO